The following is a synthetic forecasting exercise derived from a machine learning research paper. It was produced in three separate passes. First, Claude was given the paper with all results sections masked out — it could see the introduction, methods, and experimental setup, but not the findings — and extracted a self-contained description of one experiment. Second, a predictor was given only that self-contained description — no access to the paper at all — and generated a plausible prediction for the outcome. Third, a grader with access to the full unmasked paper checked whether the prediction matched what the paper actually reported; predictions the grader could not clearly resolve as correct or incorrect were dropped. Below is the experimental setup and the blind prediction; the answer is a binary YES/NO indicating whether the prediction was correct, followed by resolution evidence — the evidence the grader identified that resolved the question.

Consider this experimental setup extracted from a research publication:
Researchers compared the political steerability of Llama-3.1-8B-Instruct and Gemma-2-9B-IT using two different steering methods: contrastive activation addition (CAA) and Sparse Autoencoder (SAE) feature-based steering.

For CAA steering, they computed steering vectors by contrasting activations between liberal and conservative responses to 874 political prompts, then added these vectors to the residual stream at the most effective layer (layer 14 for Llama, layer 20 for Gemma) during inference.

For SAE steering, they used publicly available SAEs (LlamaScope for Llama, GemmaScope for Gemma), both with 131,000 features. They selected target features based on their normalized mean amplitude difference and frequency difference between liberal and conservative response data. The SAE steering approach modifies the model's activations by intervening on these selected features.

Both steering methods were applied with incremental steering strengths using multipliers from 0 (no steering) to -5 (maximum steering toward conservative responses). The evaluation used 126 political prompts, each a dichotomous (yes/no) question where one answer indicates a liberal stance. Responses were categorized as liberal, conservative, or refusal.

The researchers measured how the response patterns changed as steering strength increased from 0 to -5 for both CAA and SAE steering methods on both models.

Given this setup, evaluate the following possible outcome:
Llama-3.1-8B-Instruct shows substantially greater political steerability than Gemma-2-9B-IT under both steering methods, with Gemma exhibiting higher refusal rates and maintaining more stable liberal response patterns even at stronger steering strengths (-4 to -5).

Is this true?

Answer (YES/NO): NO